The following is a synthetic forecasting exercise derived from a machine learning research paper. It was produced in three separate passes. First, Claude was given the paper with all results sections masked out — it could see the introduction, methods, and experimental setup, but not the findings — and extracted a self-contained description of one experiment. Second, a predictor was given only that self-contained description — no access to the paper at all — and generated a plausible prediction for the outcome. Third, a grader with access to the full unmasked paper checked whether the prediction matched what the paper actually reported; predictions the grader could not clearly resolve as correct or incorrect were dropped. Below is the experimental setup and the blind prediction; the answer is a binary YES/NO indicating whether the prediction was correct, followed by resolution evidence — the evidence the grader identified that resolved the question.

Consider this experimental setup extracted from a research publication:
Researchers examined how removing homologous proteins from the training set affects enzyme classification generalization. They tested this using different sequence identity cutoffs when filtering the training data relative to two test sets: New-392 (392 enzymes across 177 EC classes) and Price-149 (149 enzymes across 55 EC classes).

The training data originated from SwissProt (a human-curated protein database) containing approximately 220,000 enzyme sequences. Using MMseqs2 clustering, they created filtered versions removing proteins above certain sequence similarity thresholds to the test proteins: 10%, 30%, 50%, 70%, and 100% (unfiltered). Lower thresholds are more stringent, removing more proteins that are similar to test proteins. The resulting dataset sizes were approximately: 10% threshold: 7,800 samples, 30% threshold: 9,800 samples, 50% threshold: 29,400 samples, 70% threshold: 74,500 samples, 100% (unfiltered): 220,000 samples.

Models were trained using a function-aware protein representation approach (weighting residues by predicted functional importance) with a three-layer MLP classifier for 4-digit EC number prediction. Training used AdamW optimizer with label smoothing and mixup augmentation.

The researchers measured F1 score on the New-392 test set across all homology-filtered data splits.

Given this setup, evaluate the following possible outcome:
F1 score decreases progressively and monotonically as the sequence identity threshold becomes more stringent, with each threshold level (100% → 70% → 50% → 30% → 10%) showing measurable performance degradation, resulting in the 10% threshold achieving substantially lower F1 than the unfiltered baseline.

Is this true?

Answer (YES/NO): YES